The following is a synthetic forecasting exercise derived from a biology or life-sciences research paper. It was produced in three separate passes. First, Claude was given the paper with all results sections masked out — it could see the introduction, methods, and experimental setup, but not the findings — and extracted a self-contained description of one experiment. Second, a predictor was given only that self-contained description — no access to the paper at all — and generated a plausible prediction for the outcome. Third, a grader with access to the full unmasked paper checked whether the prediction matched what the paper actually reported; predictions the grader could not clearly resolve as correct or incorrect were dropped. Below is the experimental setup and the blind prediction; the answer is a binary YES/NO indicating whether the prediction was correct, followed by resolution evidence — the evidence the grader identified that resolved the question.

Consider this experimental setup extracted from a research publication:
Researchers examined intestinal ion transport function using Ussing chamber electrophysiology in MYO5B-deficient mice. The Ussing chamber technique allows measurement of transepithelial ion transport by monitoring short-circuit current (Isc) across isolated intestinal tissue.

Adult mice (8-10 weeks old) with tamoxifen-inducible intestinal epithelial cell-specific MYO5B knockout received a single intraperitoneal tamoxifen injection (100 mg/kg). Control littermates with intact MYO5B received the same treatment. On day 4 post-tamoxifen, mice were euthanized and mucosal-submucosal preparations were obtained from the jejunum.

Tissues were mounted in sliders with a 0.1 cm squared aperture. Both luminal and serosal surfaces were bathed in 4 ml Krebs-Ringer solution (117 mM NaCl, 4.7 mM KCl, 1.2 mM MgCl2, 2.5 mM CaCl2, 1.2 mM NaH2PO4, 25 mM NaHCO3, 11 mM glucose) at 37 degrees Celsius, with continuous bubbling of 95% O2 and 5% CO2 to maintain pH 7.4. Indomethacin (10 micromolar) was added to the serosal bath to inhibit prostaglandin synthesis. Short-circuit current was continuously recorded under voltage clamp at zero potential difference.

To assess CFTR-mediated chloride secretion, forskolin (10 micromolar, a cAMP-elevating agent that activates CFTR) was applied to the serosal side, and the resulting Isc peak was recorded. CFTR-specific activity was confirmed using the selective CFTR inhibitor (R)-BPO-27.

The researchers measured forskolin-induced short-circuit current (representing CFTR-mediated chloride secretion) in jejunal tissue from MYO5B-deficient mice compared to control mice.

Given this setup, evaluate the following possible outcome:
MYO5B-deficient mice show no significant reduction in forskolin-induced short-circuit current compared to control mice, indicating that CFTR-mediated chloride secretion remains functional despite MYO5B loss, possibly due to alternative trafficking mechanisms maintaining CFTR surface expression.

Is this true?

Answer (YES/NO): NO